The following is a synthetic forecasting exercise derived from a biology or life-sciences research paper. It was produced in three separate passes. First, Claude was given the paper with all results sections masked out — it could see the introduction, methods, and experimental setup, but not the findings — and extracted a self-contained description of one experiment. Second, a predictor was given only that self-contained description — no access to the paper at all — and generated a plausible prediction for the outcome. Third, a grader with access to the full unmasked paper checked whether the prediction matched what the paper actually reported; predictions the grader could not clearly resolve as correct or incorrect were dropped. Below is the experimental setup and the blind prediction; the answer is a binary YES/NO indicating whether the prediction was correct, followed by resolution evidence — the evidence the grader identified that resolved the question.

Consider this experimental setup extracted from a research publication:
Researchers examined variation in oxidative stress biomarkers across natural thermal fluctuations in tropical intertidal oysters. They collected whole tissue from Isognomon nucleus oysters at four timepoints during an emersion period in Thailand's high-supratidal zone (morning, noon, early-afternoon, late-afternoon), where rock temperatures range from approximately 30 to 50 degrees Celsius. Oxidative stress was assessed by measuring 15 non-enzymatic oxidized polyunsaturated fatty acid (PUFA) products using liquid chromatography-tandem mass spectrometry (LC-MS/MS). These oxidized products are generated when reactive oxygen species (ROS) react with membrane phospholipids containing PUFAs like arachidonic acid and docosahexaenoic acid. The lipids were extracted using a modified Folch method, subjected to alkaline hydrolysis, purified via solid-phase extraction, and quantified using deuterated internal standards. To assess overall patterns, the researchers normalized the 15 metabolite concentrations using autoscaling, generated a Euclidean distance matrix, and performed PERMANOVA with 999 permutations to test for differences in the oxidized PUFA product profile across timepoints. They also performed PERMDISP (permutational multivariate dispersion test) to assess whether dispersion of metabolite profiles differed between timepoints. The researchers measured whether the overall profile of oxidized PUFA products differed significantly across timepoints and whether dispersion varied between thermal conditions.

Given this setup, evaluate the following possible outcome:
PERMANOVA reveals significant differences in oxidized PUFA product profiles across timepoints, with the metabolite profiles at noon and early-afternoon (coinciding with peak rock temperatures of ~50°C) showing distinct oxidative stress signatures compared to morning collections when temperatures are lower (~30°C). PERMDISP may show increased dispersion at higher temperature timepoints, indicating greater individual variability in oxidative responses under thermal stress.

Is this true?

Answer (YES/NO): NO